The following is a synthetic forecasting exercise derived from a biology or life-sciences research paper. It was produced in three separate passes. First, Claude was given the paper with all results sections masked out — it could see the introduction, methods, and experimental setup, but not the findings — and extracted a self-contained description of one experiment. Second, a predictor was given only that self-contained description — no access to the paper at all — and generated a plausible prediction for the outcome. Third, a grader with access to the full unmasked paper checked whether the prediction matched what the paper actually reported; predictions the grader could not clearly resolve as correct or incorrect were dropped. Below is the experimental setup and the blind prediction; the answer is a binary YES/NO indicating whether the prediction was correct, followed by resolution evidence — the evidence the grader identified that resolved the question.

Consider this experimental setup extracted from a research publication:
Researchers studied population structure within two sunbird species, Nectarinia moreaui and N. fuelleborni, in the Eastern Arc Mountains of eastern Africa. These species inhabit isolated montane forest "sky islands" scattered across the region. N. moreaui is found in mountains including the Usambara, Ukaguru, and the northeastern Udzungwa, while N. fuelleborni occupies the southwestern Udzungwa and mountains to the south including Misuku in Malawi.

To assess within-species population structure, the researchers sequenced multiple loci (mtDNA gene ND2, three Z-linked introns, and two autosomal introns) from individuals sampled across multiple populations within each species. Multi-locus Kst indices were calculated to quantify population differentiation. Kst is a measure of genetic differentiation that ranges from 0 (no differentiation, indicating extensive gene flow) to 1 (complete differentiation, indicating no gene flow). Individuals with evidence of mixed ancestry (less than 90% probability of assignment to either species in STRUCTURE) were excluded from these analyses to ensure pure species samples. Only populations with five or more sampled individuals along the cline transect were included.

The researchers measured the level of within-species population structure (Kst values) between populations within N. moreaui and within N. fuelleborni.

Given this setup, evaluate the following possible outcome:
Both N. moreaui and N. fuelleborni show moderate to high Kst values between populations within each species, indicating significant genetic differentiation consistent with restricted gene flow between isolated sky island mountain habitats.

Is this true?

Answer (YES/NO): NO